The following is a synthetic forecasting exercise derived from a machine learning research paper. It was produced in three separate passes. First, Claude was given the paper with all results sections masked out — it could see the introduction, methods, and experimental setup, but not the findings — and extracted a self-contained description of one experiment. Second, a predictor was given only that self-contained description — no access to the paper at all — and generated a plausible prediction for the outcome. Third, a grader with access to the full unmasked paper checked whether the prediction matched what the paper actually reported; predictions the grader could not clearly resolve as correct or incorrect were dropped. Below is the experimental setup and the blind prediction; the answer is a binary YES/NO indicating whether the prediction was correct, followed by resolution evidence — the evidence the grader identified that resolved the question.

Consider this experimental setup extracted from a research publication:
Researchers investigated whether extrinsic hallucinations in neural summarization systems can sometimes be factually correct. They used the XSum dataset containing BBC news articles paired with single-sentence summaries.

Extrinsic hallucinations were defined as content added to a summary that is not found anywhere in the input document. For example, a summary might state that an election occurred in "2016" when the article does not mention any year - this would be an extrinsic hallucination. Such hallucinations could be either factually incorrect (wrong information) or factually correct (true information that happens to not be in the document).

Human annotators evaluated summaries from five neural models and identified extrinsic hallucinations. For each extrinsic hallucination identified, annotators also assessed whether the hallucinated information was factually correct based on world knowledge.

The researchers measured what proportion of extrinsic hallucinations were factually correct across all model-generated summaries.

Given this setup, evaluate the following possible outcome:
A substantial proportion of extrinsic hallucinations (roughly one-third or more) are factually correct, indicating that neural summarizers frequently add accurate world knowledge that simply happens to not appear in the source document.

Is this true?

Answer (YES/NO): NO